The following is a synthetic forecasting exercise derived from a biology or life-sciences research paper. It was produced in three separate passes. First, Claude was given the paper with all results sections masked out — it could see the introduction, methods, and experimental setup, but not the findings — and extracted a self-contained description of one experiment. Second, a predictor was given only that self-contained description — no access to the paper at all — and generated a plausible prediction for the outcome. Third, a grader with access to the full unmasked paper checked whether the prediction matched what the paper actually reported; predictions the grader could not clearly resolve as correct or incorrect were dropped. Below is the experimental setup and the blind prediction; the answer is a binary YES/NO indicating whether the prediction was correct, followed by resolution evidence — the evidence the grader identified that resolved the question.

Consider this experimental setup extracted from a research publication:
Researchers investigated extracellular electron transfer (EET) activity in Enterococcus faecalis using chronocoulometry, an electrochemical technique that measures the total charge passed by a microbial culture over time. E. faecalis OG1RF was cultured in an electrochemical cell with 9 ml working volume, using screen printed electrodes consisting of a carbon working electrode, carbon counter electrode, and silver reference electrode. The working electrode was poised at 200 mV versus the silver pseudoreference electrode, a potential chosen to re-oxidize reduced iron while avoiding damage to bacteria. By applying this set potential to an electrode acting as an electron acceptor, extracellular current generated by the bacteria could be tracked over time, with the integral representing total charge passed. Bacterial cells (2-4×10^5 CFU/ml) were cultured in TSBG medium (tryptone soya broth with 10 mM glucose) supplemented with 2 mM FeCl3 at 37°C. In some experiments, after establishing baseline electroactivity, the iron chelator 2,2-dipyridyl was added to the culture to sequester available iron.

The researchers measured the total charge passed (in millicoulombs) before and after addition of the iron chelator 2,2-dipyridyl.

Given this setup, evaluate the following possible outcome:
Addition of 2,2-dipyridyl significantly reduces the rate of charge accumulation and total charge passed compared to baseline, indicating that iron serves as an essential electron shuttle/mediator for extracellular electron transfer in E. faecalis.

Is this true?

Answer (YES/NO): YES